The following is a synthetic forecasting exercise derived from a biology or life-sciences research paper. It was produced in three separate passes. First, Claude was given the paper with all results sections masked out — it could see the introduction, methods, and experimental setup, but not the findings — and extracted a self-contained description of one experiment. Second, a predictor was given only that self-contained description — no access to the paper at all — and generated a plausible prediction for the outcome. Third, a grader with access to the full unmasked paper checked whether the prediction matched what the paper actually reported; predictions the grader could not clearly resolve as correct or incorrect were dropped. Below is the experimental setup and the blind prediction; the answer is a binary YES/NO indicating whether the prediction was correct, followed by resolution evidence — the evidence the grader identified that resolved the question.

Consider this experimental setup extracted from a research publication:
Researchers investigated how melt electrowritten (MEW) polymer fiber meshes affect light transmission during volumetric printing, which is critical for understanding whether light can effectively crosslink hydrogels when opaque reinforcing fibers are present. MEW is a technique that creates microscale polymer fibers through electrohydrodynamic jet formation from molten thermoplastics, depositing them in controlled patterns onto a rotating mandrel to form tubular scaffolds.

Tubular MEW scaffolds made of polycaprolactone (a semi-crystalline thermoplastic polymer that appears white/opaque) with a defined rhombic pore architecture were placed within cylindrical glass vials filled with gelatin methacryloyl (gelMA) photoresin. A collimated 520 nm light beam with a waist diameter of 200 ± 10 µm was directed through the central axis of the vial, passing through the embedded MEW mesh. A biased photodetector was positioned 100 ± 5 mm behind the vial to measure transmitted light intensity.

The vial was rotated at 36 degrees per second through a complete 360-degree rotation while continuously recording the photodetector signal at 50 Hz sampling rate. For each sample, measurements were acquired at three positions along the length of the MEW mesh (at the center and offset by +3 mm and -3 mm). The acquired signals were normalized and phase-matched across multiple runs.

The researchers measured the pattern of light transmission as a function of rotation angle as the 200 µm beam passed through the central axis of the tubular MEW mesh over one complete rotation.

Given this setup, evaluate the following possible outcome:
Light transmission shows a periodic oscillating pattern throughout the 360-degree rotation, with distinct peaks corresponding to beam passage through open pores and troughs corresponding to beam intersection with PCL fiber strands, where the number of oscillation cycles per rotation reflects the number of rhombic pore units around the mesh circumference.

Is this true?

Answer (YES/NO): YES